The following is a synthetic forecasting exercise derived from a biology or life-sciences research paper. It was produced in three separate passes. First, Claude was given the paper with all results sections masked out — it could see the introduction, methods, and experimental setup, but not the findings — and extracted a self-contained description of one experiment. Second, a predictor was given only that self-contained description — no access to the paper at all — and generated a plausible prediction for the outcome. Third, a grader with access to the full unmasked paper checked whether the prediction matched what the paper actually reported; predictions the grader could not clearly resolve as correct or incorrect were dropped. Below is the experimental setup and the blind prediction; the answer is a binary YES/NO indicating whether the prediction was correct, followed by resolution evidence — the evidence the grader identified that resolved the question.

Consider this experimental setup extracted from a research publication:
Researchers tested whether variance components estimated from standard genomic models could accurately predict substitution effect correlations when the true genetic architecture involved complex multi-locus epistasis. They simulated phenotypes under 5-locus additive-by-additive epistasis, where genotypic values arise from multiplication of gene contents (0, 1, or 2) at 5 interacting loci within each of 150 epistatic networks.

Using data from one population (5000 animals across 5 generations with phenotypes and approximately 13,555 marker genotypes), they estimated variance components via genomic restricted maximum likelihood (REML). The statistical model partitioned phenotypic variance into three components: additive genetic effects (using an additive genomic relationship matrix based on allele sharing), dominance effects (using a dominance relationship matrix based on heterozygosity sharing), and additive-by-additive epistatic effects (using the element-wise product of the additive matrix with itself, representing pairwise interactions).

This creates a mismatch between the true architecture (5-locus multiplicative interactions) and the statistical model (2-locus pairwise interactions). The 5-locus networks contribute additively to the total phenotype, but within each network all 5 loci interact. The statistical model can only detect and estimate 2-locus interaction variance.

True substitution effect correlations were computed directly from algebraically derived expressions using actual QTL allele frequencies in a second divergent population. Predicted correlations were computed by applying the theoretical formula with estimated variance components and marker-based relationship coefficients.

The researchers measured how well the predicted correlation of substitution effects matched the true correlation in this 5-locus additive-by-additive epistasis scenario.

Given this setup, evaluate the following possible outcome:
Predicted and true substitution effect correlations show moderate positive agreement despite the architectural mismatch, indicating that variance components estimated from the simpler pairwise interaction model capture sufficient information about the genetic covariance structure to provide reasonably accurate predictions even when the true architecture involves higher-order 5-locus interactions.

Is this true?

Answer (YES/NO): YES